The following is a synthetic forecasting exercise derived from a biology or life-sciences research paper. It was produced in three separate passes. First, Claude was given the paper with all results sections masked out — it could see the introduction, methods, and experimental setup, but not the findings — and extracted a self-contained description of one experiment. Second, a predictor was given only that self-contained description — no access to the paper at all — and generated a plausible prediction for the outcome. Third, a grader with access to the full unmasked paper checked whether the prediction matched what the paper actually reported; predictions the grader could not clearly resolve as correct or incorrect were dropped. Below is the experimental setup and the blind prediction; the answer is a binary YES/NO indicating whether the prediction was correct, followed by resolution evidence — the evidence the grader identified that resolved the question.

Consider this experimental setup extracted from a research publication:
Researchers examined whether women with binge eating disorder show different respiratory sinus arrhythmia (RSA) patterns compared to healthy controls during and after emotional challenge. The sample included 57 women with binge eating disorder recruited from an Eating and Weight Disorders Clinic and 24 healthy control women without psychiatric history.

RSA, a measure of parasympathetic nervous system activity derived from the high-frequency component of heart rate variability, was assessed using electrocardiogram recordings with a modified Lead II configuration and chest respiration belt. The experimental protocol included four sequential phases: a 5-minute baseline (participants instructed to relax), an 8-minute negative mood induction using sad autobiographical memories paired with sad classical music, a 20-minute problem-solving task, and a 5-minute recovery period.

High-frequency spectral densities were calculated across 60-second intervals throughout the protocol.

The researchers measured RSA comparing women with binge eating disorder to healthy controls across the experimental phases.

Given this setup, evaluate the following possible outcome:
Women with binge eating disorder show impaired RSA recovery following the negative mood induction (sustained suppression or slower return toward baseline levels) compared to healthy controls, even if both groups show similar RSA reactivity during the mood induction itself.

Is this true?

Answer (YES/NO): NO